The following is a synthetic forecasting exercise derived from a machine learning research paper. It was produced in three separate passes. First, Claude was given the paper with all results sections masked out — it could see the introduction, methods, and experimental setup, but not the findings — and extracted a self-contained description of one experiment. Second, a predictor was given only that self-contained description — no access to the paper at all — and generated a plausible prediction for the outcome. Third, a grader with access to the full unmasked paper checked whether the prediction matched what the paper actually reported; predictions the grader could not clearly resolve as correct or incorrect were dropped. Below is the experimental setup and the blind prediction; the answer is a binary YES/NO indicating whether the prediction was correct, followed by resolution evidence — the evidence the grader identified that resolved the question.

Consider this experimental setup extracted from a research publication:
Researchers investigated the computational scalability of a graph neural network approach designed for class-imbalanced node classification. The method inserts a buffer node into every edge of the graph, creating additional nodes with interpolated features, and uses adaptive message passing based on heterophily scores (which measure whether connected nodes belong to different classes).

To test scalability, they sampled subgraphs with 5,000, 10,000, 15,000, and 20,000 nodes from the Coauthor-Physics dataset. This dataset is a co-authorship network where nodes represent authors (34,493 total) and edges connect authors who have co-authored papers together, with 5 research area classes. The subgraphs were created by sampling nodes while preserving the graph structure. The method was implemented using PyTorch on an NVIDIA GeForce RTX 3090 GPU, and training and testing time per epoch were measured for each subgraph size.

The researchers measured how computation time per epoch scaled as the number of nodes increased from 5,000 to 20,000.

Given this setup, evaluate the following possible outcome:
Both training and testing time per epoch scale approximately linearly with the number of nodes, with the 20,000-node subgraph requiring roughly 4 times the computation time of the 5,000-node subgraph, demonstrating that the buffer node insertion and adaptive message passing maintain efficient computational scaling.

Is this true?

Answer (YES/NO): YES